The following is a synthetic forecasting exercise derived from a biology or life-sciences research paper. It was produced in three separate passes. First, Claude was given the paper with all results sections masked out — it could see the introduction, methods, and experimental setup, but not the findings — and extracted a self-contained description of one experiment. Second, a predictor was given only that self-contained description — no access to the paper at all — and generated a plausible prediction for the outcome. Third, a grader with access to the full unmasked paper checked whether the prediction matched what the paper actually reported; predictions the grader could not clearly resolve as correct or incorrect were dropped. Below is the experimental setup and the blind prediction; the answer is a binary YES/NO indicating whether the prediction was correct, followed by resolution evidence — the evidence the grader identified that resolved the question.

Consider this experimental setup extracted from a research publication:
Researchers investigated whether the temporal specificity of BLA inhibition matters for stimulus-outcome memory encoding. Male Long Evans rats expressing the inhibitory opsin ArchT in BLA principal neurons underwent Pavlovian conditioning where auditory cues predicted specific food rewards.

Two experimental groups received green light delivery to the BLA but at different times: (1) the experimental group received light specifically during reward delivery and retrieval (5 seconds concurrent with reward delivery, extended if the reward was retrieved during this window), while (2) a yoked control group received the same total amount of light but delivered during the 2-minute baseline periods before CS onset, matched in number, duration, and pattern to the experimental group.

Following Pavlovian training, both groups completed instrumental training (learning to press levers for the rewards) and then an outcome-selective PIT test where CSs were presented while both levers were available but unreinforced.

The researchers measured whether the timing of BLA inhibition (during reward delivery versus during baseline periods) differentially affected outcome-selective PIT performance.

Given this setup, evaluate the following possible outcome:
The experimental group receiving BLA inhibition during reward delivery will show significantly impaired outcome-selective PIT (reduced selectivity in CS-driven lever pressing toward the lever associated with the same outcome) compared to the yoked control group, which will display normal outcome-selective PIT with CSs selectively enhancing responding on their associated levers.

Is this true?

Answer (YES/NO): YES